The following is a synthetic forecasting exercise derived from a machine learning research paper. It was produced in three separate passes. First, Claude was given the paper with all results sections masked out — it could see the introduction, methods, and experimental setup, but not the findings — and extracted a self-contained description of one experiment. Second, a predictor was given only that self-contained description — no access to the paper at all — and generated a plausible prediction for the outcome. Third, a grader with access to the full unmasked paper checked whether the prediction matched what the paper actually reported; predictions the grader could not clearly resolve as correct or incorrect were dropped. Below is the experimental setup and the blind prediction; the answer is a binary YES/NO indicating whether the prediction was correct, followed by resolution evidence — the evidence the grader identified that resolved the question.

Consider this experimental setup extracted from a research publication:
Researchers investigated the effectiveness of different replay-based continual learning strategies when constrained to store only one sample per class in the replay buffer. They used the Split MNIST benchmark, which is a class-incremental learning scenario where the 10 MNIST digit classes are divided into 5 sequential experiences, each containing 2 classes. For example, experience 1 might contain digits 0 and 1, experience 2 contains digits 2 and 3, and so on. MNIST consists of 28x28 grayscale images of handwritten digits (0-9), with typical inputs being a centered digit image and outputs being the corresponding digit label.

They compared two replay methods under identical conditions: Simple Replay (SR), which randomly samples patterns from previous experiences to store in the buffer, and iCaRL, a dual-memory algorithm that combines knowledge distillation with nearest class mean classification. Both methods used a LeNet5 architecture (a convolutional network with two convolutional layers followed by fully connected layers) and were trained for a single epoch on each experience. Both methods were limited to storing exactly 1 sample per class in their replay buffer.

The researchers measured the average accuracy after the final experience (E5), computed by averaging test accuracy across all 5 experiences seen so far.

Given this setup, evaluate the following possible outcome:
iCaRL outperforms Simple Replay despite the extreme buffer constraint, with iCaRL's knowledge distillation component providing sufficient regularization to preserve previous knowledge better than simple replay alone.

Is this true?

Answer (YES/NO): YES